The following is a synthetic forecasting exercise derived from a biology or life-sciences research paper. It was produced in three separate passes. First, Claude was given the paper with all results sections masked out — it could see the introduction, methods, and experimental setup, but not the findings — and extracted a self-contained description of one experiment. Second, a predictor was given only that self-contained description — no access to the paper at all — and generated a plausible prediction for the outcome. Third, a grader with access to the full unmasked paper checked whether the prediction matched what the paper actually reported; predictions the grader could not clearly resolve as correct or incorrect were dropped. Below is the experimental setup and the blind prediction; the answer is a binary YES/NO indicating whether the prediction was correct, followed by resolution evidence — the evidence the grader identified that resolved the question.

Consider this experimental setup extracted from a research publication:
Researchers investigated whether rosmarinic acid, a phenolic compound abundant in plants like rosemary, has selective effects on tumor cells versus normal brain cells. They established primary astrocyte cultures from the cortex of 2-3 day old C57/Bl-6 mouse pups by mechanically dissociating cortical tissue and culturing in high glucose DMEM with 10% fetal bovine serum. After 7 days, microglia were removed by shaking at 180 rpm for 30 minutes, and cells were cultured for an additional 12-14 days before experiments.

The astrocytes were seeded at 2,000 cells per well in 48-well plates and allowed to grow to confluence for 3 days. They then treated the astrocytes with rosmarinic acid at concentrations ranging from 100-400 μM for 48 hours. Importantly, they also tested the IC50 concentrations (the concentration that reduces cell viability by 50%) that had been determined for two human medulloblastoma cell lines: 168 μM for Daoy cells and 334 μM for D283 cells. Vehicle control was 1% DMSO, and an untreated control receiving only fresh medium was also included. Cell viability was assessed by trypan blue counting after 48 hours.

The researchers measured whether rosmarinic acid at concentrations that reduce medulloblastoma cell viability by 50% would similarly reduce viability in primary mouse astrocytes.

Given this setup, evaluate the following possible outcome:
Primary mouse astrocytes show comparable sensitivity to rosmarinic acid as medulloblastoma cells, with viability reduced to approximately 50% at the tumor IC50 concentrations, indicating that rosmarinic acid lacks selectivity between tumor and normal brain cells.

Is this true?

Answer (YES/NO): NO